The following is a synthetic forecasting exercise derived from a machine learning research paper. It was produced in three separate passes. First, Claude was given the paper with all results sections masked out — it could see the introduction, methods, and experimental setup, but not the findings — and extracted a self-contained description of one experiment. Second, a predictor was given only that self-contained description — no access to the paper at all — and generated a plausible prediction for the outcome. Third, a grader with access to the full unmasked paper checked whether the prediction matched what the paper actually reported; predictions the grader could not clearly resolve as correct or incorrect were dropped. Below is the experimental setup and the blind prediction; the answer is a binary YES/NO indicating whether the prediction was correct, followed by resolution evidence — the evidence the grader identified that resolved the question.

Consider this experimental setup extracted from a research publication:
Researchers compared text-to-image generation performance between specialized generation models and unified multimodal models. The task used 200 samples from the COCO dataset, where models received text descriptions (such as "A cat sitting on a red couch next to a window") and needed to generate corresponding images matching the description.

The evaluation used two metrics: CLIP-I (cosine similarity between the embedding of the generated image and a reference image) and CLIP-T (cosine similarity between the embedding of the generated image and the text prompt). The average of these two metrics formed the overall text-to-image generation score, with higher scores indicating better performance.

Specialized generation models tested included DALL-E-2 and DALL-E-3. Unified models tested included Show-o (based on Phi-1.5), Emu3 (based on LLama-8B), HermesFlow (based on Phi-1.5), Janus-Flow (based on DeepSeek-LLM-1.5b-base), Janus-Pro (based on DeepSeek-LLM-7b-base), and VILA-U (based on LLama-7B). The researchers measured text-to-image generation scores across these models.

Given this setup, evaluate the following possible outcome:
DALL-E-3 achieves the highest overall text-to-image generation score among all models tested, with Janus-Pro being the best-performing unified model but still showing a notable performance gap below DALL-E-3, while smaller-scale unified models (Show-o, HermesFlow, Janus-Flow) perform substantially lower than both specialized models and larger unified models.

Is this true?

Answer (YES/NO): NO